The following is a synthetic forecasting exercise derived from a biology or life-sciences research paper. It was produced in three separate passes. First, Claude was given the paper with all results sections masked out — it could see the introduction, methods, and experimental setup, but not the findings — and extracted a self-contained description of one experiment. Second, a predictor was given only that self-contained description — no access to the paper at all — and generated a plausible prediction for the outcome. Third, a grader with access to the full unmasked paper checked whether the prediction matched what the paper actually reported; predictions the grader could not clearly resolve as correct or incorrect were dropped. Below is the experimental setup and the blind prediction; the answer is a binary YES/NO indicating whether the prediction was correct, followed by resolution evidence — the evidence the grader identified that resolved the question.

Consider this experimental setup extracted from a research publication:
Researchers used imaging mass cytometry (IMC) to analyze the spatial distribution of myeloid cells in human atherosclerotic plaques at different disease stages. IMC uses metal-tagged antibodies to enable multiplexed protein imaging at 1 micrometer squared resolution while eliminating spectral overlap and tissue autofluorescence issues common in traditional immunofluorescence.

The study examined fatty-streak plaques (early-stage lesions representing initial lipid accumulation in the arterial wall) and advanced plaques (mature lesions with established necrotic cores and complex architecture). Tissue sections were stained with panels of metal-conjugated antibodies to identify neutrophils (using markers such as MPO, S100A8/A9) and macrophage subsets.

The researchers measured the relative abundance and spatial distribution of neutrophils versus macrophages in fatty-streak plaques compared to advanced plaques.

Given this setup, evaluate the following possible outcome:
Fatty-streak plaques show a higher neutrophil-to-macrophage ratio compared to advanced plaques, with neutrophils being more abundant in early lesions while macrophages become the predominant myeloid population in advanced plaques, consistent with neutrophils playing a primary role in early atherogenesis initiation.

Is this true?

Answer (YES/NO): YES